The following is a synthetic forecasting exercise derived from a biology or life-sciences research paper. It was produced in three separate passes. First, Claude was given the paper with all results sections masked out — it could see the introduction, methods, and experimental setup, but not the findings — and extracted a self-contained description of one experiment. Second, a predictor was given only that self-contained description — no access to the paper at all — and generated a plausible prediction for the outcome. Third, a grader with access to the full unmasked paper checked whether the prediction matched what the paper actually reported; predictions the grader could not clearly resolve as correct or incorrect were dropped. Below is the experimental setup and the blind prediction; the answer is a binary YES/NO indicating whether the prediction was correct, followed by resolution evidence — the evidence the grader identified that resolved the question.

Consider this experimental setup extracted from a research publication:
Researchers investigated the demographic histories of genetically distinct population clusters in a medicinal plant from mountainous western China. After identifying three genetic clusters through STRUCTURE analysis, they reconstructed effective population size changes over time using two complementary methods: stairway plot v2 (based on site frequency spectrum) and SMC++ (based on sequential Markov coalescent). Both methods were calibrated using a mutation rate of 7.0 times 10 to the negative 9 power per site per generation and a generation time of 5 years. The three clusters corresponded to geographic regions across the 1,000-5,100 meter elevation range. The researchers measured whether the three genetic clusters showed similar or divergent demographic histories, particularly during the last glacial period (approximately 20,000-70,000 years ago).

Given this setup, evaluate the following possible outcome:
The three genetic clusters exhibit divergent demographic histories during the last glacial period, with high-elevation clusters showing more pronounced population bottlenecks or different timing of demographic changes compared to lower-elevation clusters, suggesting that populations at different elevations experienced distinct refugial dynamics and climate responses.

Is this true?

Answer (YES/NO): NO